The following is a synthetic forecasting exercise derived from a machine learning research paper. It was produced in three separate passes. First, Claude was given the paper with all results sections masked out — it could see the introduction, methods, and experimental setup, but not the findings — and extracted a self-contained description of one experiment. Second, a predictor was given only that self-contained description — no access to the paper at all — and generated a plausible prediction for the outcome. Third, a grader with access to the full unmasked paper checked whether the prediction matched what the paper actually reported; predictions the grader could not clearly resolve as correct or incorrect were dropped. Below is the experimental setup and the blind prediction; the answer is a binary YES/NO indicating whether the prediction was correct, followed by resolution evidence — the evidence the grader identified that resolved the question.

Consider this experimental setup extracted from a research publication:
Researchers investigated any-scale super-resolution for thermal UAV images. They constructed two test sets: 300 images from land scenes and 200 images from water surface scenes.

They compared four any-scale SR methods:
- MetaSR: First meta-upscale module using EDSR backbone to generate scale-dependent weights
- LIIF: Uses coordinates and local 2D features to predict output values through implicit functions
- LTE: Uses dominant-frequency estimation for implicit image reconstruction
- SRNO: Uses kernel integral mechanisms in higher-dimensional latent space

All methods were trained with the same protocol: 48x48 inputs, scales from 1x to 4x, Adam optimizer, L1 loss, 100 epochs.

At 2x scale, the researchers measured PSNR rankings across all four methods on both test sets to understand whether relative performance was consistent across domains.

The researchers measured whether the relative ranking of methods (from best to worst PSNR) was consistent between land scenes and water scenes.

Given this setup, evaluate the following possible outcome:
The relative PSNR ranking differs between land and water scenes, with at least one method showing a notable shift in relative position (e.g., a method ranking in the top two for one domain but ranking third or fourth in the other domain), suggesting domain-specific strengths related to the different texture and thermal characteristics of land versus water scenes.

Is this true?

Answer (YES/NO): YES